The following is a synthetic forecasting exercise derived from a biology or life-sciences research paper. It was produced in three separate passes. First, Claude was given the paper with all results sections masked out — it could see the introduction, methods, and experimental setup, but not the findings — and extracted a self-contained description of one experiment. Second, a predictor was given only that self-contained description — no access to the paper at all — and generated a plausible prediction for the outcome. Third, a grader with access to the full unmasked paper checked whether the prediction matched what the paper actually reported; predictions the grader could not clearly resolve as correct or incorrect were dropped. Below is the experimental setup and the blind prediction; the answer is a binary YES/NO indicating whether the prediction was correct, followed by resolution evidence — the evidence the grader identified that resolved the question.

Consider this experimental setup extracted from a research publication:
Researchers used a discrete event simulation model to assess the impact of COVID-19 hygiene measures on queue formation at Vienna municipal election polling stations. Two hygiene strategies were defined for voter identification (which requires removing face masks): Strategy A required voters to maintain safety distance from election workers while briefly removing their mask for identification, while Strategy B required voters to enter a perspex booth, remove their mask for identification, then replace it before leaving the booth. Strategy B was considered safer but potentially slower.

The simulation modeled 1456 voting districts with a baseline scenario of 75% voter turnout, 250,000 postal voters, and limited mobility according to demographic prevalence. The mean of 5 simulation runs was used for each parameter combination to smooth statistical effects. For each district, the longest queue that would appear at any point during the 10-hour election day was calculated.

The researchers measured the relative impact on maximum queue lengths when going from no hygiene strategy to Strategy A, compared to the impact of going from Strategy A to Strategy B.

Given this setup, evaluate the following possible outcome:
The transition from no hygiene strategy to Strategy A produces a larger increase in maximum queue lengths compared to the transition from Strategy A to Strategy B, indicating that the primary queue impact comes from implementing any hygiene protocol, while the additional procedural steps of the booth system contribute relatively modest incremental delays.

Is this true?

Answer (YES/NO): YES